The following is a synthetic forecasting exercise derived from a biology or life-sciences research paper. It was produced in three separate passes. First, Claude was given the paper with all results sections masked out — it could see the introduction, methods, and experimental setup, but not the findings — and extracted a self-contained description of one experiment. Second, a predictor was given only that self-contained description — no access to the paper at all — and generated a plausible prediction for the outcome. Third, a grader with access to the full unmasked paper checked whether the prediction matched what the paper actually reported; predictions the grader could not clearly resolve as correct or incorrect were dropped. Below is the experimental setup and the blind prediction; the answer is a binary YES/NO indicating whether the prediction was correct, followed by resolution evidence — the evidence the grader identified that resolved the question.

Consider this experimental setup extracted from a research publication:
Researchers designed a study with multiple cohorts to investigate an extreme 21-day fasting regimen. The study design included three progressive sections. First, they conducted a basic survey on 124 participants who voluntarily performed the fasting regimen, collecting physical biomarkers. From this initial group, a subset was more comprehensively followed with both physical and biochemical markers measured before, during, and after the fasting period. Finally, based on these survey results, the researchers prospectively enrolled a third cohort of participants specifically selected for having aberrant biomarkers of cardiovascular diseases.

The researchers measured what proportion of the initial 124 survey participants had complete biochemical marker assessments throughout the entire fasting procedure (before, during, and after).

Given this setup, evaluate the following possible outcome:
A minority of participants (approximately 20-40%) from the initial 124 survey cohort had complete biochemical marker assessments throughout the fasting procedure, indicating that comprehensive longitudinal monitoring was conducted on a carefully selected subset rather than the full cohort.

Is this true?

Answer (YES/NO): NO